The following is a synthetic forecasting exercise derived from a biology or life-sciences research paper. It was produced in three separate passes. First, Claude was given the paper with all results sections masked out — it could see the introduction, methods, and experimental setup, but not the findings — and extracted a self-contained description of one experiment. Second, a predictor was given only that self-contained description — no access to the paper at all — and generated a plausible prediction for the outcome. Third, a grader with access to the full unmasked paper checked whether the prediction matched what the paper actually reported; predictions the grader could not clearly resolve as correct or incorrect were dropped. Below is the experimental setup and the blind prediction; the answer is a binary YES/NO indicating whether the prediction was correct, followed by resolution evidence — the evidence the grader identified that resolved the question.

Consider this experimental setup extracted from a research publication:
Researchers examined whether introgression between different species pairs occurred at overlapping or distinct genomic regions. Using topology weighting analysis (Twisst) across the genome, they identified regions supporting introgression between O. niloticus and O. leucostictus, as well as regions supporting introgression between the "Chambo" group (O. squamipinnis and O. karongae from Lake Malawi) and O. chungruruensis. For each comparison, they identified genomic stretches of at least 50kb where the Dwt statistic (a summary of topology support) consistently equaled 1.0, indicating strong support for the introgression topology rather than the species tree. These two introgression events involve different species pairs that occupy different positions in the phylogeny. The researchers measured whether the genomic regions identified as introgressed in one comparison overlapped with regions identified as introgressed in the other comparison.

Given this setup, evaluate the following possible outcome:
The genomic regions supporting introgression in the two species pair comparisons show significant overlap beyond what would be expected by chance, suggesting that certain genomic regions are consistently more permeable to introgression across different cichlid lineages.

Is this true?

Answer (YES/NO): YES